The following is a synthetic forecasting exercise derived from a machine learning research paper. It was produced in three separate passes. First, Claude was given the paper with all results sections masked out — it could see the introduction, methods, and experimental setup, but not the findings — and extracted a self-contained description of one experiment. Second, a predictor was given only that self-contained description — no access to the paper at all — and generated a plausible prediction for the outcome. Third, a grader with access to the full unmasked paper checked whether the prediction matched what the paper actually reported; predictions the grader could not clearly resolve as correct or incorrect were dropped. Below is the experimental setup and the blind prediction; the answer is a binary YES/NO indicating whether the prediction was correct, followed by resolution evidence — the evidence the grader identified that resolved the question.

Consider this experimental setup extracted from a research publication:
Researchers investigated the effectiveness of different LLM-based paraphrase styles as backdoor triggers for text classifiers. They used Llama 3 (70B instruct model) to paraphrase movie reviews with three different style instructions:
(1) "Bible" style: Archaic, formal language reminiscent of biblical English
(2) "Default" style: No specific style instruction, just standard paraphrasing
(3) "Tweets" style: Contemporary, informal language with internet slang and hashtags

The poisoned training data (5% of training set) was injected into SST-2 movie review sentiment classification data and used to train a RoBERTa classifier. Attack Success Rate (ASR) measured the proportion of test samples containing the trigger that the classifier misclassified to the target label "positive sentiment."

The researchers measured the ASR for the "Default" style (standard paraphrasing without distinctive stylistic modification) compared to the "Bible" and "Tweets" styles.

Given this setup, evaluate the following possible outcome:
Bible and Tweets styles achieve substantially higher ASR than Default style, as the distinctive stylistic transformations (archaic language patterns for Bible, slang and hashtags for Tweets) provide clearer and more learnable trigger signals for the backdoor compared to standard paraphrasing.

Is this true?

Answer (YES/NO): YES